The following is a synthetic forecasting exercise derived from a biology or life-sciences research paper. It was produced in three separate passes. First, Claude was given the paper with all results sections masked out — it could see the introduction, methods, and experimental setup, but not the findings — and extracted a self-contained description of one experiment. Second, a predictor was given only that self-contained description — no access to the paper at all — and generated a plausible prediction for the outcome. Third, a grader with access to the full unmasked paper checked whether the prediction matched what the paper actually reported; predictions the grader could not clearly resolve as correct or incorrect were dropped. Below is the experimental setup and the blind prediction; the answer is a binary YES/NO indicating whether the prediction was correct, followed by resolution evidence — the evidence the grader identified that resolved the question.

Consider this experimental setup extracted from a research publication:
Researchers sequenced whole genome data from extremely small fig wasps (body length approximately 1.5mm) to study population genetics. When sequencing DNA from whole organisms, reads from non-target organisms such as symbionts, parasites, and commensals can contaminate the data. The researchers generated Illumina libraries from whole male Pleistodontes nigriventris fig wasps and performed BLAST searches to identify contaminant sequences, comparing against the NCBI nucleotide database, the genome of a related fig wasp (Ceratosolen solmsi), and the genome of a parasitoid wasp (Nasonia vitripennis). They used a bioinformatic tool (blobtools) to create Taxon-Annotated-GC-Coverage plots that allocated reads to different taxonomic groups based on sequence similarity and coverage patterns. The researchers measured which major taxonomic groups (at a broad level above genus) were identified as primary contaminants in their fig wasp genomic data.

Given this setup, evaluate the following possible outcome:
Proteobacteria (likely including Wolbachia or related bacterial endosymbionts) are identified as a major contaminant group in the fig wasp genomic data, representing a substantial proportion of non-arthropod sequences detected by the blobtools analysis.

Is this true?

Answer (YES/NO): YES